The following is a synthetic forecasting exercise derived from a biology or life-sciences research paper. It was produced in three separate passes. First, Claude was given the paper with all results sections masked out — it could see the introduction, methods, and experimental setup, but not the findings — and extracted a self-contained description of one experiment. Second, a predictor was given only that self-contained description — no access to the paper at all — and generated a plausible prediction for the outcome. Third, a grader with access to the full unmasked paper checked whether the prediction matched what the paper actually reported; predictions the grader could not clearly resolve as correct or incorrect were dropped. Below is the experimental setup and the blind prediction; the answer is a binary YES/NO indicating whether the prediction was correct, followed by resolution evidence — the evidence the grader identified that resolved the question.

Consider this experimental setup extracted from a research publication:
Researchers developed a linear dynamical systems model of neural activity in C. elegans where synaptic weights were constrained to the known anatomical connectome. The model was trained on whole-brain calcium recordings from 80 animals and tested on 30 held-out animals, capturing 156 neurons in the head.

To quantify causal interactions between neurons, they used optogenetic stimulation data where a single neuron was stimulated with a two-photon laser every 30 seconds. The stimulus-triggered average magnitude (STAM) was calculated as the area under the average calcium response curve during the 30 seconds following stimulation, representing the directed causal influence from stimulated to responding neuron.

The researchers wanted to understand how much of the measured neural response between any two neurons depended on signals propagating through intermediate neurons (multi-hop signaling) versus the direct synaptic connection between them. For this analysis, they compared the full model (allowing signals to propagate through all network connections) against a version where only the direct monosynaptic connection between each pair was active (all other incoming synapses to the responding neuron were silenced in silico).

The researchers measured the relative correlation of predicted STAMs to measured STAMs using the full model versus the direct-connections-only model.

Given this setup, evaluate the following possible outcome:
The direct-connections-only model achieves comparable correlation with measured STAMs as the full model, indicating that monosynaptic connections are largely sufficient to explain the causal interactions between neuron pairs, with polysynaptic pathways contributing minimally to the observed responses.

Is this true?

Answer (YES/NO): NO